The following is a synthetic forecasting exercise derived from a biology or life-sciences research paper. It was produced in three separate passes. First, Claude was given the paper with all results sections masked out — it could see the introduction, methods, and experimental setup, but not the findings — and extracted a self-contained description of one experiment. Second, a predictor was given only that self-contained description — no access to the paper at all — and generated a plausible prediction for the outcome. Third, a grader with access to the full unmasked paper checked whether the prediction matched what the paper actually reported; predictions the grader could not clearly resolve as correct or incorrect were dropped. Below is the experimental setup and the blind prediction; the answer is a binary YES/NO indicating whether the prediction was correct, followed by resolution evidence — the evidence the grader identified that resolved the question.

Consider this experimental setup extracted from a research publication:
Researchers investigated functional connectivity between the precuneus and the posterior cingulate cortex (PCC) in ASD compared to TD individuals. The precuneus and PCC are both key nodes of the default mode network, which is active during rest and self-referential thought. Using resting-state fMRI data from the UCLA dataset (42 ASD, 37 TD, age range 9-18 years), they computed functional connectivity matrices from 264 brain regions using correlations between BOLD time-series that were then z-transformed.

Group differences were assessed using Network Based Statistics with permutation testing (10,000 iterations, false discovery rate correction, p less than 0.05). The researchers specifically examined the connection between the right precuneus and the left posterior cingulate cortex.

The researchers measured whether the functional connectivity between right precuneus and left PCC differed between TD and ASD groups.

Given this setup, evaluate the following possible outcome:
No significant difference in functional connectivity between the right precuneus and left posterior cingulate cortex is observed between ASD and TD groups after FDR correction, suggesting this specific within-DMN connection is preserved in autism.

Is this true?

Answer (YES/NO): NO